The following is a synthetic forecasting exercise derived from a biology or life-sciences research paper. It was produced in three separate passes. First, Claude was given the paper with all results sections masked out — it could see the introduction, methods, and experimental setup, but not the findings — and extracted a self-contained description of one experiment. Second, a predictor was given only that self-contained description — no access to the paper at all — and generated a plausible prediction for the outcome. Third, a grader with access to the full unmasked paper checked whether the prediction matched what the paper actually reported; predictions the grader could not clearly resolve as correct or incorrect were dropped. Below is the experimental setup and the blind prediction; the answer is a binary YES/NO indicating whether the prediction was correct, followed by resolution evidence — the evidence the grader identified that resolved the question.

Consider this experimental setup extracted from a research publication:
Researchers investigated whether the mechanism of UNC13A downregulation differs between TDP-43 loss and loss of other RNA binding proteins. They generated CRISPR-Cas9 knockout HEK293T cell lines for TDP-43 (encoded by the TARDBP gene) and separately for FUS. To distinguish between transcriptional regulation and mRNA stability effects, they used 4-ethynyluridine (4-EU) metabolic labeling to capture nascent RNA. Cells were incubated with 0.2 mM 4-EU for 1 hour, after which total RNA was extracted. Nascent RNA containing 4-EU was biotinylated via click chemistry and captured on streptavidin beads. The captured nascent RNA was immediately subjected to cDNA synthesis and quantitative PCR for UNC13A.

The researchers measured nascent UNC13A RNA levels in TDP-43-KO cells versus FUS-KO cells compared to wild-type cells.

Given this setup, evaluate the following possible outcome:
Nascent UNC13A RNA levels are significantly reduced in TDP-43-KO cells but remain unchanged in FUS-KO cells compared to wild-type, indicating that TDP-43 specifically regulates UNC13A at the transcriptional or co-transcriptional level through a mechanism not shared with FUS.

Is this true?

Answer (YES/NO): NO